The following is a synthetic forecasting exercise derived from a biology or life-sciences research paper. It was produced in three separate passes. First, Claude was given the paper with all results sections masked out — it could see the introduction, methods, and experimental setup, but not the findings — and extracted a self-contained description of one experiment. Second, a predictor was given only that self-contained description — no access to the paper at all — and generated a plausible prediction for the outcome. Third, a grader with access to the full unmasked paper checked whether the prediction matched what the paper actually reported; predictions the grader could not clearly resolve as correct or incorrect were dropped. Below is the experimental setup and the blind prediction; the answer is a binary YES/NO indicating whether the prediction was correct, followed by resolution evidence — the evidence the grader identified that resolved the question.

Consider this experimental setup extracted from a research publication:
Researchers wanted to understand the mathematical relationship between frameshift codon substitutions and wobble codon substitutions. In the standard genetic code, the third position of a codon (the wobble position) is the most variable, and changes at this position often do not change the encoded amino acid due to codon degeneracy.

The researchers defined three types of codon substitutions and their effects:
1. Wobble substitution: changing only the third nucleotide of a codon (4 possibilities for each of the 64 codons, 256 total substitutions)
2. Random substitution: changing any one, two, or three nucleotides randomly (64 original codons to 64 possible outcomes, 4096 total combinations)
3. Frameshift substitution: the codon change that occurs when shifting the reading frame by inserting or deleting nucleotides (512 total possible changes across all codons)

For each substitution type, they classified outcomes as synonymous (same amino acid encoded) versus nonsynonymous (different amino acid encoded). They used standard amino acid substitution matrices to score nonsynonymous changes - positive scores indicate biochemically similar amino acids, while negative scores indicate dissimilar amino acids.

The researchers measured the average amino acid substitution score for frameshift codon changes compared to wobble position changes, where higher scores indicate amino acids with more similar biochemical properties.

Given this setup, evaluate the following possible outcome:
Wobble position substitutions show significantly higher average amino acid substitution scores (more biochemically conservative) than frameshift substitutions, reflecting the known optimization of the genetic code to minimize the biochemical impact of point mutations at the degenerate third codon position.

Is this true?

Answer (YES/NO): YES